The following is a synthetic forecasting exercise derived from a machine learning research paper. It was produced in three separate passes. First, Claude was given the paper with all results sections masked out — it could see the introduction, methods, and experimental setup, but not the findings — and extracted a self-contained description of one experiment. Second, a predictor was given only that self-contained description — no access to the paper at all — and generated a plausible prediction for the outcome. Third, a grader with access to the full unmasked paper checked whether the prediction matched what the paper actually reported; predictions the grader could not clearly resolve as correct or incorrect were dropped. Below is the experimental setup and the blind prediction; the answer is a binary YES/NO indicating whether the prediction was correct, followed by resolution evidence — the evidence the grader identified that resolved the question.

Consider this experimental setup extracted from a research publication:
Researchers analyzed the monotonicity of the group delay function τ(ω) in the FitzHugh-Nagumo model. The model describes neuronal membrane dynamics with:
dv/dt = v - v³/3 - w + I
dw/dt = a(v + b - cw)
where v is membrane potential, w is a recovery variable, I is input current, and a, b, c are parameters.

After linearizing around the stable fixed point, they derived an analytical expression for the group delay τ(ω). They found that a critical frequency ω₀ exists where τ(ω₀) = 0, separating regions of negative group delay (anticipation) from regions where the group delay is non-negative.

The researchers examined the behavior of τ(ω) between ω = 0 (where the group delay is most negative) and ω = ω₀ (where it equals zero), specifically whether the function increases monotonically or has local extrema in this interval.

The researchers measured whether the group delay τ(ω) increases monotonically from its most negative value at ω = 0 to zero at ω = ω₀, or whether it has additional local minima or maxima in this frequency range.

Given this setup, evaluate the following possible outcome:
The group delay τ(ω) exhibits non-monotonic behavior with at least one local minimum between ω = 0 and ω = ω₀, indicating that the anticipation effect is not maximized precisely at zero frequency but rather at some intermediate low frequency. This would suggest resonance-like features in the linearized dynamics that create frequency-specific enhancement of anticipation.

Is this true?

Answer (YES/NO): NO